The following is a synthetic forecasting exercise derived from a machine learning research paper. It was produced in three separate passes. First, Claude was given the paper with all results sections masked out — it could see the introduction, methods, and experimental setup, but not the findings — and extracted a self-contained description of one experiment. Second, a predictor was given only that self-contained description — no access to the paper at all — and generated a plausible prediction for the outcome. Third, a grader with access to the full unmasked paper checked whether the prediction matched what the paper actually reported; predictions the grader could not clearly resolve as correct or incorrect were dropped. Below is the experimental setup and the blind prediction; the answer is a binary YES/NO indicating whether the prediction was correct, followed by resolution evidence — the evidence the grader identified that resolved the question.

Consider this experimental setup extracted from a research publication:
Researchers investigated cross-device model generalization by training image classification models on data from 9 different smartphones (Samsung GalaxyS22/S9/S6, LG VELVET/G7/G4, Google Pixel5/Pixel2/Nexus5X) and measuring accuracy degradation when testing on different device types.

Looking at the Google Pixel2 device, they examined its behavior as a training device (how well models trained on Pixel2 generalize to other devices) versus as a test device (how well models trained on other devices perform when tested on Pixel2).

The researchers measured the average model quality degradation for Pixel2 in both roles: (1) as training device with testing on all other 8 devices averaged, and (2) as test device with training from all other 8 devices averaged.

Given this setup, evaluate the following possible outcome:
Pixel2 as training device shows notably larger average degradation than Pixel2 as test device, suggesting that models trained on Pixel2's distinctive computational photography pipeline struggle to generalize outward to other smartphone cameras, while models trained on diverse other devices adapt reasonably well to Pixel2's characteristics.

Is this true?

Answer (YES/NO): NO